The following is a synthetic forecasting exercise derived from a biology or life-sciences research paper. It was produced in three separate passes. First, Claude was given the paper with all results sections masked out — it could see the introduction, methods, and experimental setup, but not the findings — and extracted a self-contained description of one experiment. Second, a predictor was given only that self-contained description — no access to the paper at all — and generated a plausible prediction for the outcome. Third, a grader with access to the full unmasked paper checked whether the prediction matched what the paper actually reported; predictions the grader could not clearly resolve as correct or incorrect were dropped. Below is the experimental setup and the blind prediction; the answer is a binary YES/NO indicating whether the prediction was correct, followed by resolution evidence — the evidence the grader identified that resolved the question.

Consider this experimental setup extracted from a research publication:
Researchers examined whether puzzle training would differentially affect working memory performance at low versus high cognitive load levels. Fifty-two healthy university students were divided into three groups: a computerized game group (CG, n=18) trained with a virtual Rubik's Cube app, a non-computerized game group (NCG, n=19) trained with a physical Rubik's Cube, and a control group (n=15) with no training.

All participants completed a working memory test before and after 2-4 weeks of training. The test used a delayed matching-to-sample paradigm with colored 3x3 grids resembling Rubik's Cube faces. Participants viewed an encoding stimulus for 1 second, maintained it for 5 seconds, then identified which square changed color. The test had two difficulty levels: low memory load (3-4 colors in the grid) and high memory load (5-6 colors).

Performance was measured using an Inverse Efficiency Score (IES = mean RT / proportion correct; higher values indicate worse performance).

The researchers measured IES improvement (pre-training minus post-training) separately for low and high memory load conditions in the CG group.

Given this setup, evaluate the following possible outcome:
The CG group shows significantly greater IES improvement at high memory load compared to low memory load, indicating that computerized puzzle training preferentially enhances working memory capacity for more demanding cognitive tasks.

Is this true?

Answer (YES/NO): NO